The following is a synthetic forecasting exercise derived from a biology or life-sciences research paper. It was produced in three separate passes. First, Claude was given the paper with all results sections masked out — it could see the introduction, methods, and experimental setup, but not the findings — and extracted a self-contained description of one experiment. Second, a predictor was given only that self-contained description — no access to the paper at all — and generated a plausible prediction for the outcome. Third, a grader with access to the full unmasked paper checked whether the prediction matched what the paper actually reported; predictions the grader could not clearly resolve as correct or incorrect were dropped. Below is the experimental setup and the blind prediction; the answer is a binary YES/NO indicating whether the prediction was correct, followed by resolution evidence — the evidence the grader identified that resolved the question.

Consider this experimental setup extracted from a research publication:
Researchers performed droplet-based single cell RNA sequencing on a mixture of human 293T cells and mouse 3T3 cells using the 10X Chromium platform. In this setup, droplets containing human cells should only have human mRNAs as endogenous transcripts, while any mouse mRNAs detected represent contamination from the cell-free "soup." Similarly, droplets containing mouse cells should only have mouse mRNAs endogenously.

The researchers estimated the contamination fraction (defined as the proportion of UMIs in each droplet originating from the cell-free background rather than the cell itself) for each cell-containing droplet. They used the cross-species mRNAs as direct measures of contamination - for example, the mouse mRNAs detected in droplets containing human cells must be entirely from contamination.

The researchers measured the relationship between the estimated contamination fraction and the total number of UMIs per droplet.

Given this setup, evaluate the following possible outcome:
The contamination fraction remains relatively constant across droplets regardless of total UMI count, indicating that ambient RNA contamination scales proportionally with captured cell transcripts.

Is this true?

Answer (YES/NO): NO